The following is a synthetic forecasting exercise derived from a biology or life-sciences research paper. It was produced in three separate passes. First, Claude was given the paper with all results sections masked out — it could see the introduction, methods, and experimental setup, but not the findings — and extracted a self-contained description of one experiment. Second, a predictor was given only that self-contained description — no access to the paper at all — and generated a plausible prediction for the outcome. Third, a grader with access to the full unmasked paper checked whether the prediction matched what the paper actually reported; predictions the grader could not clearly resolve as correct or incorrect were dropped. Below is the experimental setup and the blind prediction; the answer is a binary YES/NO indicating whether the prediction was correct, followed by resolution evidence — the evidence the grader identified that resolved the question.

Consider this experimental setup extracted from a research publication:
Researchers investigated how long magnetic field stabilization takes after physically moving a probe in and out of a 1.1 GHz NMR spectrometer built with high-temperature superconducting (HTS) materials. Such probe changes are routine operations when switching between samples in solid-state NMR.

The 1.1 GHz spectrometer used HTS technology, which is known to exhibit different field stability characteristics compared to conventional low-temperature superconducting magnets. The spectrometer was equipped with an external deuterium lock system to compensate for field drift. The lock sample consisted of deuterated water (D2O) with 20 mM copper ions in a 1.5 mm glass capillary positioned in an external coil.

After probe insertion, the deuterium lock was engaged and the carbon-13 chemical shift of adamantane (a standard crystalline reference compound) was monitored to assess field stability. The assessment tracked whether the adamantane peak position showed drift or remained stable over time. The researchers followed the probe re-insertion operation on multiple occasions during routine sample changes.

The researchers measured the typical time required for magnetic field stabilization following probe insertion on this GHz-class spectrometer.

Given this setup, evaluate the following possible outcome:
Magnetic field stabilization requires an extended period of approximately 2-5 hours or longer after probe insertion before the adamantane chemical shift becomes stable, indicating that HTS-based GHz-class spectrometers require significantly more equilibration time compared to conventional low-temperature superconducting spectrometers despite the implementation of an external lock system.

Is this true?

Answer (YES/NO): YES